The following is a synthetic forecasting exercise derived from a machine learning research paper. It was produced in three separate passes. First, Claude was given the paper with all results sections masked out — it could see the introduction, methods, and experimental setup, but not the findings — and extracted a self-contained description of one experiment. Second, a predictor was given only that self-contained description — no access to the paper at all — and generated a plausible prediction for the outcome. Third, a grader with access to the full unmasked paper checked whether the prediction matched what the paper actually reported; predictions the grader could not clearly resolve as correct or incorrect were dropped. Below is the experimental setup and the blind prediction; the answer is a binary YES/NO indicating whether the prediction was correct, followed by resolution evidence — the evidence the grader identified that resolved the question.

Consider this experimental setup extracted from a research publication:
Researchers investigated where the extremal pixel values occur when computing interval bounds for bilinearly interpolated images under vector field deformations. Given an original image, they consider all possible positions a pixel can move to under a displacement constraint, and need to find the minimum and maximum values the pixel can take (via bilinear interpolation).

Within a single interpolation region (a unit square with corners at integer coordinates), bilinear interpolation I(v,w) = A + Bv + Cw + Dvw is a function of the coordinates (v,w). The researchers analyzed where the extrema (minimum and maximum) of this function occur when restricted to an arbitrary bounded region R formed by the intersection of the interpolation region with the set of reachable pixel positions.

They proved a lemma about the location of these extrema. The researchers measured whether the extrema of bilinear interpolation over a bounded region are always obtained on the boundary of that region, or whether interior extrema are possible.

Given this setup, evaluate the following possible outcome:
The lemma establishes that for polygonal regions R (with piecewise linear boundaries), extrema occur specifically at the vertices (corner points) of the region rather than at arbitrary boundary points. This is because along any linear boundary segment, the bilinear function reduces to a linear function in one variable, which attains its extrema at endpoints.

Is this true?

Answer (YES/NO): NO